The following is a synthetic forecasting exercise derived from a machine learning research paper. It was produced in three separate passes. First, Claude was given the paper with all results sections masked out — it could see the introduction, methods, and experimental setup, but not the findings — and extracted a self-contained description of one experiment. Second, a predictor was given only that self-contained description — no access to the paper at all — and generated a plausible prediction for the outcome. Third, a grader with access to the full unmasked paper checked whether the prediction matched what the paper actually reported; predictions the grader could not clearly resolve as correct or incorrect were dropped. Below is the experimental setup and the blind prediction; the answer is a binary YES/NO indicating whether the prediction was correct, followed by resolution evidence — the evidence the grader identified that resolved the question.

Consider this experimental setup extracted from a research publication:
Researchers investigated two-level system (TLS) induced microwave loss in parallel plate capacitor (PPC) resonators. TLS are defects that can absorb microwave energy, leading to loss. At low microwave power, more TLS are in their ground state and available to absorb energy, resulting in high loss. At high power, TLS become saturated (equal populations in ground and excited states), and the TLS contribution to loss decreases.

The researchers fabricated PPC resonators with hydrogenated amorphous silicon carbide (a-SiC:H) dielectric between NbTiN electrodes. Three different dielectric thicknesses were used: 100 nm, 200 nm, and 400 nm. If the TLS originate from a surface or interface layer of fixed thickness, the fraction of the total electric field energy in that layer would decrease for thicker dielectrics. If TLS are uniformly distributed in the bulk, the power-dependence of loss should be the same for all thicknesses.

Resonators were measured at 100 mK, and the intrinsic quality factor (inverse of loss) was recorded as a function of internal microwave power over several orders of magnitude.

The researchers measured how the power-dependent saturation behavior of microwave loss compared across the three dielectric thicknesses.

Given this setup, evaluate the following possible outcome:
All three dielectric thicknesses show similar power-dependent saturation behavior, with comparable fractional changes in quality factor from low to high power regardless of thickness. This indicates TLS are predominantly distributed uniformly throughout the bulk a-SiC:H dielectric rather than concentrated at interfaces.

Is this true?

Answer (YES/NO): NO